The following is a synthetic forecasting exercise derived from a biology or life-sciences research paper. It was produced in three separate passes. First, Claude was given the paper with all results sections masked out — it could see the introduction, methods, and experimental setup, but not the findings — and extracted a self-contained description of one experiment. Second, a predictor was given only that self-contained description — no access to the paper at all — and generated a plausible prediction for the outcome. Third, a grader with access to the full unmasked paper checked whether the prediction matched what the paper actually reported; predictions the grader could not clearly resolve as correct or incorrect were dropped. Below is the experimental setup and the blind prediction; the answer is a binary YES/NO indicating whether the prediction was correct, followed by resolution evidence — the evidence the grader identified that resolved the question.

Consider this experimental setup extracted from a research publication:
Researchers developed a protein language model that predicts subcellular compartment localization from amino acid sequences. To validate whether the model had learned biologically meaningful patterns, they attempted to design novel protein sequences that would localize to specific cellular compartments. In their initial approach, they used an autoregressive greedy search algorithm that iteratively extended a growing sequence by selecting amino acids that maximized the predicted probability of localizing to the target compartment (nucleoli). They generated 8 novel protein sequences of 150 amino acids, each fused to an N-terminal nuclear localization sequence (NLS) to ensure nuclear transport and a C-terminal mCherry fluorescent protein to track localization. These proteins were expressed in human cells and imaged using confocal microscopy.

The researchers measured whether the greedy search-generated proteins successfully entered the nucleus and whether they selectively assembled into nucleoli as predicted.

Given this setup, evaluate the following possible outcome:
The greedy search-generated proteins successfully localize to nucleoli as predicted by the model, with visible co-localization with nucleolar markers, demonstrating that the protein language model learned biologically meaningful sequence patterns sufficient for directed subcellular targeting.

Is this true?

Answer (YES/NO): NO